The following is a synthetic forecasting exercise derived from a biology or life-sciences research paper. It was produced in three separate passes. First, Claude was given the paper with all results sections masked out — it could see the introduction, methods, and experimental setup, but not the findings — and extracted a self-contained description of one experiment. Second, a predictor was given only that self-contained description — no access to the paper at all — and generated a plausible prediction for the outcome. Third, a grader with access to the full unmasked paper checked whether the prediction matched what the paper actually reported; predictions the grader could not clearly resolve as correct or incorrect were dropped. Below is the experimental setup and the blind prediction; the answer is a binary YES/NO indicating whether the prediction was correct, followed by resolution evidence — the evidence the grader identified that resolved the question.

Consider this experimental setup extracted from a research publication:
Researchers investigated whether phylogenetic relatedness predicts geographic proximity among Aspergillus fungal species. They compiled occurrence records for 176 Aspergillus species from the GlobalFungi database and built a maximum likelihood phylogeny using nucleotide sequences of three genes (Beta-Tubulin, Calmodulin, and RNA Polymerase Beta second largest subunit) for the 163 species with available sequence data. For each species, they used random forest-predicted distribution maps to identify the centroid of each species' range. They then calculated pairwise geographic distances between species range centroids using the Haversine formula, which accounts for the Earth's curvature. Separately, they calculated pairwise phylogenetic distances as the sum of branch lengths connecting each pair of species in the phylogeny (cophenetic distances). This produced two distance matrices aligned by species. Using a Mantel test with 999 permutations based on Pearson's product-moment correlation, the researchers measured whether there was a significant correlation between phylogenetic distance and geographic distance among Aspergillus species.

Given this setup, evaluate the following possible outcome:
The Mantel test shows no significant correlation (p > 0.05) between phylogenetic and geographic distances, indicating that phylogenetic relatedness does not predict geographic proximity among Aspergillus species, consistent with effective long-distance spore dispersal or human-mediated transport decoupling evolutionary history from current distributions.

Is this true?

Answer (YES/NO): YES